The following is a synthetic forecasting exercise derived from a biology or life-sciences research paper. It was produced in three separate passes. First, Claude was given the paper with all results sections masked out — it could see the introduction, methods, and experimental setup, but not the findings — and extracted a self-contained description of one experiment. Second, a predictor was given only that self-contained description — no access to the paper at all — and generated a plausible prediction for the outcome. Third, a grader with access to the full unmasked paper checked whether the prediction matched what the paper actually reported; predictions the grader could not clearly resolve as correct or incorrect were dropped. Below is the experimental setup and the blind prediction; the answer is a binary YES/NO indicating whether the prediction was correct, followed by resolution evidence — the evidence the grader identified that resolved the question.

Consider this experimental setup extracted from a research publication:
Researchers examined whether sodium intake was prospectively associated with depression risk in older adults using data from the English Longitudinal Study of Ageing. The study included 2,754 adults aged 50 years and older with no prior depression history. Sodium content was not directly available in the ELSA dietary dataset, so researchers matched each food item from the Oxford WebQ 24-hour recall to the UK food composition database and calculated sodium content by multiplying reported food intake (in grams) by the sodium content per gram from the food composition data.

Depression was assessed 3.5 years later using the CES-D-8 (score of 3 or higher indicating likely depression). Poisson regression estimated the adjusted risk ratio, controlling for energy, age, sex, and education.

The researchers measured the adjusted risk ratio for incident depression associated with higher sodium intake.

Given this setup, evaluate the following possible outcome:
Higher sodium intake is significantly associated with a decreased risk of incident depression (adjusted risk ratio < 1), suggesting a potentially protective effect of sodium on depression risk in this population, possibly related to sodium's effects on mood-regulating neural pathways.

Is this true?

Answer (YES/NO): NO